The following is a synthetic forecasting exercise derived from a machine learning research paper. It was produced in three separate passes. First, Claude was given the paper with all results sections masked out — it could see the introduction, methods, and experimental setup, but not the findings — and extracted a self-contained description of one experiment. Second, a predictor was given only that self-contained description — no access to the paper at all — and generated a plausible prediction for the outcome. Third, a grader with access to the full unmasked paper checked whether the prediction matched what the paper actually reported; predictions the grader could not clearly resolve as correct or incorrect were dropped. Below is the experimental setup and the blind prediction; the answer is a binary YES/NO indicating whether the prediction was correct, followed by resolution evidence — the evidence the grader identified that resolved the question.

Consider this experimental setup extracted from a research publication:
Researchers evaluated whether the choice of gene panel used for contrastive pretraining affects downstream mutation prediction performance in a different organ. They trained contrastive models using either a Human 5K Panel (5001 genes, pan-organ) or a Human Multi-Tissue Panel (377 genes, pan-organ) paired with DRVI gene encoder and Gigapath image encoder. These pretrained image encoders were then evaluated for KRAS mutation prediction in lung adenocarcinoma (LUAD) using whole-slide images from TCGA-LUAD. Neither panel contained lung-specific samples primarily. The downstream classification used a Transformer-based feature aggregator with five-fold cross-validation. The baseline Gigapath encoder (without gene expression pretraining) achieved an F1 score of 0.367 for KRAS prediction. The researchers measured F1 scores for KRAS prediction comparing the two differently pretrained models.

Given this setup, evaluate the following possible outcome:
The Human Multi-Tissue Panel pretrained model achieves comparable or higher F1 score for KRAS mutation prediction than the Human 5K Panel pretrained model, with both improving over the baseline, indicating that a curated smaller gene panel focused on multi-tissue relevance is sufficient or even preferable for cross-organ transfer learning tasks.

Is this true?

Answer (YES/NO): NO